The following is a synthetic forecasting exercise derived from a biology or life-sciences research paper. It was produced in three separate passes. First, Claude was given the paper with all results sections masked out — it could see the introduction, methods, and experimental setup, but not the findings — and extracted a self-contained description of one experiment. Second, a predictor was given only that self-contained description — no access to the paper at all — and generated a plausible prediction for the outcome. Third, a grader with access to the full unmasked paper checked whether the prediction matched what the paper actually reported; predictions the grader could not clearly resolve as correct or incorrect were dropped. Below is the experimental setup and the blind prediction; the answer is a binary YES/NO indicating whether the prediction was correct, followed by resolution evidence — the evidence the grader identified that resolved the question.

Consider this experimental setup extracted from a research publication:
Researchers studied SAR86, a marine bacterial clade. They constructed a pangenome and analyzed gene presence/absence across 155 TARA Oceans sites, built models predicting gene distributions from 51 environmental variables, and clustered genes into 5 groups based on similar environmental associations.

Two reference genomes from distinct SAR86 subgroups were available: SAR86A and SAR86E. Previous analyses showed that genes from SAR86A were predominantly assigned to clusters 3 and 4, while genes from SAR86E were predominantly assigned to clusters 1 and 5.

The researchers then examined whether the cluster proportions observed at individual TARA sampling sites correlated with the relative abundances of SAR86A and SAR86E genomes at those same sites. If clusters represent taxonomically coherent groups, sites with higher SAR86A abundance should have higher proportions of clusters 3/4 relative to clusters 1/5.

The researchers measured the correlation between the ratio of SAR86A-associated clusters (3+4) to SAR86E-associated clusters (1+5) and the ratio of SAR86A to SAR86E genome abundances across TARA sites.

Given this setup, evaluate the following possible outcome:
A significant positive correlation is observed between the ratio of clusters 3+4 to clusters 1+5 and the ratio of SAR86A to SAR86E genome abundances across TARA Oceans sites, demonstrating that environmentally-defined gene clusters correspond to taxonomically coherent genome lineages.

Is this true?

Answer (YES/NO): YES